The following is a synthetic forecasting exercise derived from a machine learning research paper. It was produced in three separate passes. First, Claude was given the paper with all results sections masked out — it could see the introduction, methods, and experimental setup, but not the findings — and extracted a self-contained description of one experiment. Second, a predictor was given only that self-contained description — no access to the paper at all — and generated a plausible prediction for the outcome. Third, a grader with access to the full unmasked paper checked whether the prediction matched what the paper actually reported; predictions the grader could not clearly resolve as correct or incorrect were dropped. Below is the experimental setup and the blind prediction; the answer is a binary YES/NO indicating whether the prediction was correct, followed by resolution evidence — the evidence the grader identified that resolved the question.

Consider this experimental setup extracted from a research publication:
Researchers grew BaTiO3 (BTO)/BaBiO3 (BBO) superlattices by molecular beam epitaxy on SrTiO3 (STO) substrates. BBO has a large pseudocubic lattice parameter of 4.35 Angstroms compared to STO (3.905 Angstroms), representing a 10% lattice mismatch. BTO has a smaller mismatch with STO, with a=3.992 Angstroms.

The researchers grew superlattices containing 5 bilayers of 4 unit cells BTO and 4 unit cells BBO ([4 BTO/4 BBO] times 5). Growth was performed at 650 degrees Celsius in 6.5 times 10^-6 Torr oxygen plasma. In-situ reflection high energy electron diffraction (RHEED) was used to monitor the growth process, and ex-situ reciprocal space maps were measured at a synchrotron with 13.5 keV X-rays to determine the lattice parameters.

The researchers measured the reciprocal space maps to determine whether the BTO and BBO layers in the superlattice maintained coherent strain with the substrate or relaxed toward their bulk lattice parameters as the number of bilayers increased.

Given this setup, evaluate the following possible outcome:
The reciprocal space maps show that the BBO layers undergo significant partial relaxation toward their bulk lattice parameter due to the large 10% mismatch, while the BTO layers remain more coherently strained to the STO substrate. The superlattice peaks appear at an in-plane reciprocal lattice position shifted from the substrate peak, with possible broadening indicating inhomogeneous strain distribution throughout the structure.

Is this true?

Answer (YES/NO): NO